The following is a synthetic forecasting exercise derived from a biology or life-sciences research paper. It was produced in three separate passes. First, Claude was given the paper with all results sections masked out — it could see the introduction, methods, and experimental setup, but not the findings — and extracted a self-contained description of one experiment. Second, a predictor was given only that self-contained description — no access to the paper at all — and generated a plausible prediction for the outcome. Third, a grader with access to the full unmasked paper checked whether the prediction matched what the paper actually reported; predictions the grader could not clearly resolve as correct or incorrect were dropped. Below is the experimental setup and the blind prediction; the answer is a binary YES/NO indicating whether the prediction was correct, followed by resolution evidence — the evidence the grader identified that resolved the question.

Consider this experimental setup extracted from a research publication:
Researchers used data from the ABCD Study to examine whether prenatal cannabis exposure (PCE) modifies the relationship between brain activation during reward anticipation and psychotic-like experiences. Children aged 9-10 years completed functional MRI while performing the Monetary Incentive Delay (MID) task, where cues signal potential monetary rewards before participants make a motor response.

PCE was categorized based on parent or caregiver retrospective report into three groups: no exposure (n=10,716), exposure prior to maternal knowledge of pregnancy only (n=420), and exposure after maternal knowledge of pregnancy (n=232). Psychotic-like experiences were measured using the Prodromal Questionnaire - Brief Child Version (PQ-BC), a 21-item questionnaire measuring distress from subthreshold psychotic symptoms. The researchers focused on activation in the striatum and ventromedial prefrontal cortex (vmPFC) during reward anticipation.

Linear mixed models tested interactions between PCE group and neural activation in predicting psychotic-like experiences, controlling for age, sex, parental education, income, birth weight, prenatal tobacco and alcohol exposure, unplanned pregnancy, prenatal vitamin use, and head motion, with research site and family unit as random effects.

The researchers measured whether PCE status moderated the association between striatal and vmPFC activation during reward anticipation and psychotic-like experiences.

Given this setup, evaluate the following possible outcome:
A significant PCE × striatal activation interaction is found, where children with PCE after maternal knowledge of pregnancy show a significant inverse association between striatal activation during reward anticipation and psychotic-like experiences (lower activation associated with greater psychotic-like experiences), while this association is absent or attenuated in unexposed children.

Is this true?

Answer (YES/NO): NO